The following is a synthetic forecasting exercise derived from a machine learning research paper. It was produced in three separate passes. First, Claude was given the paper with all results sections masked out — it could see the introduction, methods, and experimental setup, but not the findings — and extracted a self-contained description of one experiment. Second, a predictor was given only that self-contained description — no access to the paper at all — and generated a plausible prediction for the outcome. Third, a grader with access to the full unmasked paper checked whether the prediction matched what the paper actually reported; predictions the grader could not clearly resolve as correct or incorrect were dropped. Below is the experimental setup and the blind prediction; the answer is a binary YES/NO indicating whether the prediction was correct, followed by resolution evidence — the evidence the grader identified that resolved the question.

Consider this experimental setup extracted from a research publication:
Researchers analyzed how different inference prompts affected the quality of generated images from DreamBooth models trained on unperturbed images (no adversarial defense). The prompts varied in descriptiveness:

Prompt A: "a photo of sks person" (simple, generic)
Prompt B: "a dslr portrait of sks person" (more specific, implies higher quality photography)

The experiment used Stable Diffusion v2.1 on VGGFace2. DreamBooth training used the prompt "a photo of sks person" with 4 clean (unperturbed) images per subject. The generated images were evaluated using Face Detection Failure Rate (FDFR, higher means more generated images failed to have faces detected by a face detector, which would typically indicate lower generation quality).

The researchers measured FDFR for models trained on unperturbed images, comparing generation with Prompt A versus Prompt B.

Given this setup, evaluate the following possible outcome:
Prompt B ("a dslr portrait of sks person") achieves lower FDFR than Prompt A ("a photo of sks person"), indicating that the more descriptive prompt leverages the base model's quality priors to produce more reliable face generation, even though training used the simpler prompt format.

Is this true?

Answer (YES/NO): NO